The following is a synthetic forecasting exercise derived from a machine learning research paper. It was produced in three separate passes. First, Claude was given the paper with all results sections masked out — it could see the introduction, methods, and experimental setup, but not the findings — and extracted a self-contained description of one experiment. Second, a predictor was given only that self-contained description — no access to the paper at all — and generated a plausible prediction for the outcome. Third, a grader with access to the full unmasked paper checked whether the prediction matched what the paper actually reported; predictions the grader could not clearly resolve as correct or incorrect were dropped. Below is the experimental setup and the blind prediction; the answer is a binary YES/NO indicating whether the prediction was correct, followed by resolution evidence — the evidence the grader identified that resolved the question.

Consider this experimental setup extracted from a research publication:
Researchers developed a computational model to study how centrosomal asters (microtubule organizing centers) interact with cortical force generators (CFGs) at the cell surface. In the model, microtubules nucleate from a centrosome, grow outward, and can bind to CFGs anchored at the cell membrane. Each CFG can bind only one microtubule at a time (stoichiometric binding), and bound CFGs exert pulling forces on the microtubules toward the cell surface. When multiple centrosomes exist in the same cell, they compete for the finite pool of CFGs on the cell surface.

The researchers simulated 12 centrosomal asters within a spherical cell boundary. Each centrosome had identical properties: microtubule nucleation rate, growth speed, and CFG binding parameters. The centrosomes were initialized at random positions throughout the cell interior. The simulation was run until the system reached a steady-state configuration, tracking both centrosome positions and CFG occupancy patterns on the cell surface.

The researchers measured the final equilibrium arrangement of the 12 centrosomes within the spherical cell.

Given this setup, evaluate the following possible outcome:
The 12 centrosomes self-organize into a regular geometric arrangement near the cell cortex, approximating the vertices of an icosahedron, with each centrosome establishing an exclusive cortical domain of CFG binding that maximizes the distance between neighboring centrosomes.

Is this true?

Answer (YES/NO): YES